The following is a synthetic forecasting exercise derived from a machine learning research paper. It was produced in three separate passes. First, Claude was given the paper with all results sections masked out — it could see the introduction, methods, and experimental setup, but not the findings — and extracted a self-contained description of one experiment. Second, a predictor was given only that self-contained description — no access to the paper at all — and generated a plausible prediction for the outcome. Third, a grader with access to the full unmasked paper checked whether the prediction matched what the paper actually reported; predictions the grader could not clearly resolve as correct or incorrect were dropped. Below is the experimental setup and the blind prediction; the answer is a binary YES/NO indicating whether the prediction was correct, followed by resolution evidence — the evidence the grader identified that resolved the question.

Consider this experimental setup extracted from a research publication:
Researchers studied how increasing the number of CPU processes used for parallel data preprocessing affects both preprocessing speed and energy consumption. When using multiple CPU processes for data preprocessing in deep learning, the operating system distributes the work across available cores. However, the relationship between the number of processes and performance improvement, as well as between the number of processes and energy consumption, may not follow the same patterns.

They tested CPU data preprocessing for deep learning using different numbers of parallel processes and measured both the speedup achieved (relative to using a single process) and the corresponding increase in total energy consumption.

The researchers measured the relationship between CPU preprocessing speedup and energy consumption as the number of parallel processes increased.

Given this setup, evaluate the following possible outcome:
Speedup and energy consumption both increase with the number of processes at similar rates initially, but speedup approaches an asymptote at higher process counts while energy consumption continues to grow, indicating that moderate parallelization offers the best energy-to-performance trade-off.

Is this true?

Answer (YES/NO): NO